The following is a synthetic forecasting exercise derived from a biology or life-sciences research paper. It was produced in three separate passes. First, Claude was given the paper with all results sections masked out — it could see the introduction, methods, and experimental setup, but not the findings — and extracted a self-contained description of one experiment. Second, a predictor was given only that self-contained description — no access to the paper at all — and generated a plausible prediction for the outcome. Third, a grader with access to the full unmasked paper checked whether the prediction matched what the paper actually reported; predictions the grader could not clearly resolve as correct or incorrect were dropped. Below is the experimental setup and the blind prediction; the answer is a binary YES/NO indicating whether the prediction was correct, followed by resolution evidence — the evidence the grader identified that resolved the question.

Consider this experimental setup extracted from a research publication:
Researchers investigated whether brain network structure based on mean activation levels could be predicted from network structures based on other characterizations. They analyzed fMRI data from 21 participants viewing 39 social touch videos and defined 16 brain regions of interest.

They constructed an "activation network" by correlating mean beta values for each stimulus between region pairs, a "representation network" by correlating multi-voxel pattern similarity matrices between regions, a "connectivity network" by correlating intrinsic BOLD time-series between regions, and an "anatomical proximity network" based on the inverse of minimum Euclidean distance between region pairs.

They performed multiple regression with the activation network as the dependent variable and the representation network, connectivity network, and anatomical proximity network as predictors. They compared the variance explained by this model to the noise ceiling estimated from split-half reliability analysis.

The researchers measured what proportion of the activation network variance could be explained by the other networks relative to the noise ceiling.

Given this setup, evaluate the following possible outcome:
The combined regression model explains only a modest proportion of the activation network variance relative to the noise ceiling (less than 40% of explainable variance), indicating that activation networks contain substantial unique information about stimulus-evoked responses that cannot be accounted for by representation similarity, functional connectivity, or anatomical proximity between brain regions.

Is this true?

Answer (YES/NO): NO